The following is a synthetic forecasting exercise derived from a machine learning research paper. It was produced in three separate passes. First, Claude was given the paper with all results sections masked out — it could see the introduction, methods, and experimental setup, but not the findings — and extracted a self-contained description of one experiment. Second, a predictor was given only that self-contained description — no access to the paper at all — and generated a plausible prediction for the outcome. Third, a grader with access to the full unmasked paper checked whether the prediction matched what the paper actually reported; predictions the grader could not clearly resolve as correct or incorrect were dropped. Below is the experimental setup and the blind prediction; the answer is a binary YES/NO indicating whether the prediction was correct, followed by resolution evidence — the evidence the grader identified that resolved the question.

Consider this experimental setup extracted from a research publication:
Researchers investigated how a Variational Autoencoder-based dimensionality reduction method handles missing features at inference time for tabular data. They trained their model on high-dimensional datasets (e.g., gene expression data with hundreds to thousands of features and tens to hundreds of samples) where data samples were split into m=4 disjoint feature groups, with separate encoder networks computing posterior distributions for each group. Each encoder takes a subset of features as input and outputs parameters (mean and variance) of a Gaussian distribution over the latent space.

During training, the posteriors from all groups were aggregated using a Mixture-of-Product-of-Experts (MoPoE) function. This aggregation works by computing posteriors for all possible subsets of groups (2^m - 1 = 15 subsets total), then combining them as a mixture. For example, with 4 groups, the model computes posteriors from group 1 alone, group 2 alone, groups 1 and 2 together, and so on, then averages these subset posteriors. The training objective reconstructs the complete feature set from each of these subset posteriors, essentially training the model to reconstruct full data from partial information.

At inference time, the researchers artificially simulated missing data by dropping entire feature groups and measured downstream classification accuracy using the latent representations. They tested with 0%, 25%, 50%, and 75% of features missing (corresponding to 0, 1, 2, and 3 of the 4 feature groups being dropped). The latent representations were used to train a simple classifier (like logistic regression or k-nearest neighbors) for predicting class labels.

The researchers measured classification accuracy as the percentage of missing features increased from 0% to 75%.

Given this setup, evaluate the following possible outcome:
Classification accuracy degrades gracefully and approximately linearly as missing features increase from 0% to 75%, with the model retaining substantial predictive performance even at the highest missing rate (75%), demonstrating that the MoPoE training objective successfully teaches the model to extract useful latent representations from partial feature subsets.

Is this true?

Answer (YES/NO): YES